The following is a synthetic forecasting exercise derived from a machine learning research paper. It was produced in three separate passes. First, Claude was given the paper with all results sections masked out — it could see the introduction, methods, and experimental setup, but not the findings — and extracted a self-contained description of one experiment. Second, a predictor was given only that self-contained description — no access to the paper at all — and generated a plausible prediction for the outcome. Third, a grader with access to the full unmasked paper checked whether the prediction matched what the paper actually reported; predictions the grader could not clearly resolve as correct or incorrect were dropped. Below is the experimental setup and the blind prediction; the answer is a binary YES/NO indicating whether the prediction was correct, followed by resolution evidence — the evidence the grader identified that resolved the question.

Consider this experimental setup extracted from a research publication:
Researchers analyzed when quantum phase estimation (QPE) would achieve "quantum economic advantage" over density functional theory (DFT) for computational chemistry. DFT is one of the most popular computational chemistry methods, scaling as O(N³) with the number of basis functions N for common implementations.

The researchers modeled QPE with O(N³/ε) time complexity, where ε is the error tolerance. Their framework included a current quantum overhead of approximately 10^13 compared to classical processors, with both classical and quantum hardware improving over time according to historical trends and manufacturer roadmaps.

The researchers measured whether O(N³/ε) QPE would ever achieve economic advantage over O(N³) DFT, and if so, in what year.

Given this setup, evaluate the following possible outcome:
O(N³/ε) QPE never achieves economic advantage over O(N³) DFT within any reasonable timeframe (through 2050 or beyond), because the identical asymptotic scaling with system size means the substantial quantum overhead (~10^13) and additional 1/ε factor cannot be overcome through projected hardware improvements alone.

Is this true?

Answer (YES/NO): YES